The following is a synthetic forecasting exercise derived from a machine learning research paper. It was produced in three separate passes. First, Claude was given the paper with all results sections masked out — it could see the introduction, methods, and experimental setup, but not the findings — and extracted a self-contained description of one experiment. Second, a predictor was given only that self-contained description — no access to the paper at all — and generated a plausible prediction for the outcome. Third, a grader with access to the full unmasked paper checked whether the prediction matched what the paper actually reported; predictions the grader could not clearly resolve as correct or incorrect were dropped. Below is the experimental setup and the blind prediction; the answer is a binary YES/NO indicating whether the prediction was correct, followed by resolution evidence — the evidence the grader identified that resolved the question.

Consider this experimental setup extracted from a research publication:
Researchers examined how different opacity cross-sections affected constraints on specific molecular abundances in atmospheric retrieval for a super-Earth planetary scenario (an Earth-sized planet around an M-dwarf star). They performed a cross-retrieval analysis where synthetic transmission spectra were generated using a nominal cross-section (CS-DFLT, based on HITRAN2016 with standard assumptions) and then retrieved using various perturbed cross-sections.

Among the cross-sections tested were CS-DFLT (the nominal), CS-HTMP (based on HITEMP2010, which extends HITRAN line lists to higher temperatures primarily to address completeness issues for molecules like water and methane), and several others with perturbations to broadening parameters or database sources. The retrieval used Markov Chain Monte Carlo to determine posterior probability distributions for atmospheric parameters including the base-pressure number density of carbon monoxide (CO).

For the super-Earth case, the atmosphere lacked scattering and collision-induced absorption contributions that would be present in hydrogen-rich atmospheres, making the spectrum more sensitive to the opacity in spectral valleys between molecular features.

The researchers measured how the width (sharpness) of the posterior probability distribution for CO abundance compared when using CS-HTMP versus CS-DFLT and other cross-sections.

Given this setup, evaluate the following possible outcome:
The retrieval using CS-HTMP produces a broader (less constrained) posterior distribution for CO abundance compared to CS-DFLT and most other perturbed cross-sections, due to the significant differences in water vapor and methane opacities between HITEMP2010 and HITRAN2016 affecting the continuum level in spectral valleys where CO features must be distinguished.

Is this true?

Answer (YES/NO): NO